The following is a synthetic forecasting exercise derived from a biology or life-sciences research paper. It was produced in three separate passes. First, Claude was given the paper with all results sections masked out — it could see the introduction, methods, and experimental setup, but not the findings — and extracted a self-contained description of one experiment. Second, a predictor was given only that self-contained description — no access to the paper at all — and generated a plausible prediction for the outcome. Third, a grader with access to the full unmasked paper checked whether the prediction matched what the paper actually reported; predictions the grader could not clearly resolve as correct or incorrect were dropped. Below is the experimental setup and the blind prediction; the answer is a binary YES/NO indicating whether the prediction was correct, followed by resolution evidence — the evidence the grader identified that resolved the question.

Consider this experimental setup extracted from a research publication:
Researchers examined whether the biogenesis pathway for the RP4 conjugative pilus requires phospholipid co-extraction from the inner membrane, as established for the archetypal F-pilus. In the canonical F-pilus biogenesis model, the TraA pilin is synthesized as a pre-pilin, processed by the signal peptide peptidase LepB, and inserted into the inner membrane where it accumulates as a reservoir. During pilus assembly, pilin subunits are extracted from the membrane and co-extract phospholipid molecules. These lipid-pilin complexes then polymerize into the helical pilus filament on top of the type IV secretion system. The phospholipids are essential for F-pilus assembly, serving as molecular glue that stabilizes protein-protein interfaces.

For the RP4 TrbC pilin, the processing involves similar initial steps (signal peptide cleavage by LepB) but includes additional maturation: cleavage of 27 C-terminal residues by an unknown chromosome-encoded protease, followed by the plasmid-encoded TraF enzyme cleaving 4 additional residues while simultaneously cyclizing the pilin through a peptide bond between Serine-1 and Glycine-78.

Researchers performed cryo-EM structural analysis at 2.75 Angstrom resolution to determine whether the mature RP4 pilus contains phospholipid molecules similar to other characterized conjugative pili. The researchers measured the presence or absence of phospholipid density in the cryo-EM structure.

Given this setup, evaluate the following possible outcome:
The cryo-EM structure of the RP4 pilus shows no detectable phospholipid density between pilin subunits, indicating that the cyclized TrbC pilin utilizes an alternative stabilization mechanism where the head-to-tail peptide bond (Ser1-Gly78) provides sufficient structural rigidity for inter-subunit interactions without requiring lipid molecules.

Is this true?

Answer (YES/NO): NO